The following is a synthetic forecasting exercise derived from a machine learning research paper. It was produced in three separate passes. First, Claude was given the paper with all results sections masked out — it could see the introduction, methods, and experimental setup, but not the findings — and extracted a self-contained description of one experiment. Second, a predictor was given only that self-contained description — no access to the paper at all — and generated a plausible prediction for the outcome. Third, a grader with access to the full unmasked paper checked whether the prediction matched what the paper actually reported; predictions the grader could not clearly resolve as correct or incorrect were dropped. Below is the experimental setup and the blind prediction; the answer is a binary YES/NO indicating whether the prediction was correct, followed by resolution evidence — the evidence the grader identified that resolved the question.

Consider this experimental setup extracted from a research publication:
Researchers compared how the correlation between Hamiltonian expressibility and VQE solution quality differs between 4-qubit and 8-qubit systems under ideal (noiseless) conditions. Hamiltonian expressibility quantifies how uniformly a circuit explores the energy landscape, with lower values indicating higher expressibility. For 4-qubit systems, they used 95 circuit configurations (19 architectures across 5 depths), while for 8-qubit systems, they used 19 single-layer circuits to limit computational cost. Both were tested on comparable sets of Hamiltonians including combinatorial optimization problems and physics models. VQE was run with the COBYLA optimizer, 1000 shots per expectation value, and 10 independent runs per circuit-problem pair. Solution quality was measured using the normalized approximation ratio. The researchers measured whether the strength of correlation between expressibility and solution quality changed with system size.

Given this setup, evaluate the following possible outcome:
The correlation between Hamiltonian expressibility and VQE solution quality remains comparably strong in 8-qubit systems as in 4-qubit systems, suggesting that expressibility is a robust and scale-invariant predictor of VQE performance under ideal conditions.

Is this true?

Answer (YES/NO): NO